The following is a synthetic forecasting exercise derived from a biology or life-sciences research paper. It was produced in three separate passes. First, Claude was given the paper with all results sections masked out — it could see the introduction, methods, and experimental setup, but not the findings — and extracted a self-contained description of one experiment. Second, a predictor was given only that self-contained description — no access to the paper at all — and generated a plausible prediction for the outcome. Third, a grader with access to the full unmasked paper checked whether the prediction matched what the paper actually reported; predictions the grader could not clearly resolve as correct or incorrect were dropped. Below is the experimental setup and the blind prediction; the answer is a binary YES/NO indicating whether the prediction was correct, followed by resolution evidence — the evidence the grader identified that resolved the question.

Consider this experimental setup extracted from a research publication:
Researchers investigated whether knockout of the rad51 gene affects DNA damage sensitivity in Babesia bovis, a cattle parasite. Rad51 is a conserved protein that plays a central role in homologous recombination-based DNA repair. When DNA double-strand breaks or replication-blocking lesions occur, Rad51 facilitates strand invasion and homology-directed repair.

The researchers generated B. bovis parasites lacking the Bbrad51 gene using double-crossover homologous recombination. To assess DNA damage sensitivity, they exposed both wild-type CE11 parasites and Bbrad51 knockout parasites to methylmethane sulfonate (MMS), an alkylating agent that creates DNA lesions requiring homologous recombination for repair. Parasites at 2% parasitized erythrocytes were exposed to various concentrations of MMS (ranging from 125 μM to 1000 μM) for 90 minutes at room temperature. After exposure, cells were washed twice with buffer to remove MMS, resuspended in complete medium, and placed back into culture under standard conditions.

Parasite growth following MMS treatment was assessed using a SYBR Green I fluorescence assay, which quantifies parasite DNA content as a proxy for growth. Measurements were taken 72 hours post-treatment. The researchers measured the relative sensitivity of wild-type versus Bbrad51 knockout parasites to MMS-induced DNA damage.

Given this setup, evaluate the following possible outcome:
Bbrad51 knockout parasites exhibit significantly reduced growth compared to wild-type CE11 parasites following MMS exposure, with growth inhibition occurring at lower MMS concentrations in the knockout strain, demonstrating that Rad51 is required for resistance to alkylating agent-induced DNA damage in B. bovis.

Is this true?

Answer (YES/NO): YES